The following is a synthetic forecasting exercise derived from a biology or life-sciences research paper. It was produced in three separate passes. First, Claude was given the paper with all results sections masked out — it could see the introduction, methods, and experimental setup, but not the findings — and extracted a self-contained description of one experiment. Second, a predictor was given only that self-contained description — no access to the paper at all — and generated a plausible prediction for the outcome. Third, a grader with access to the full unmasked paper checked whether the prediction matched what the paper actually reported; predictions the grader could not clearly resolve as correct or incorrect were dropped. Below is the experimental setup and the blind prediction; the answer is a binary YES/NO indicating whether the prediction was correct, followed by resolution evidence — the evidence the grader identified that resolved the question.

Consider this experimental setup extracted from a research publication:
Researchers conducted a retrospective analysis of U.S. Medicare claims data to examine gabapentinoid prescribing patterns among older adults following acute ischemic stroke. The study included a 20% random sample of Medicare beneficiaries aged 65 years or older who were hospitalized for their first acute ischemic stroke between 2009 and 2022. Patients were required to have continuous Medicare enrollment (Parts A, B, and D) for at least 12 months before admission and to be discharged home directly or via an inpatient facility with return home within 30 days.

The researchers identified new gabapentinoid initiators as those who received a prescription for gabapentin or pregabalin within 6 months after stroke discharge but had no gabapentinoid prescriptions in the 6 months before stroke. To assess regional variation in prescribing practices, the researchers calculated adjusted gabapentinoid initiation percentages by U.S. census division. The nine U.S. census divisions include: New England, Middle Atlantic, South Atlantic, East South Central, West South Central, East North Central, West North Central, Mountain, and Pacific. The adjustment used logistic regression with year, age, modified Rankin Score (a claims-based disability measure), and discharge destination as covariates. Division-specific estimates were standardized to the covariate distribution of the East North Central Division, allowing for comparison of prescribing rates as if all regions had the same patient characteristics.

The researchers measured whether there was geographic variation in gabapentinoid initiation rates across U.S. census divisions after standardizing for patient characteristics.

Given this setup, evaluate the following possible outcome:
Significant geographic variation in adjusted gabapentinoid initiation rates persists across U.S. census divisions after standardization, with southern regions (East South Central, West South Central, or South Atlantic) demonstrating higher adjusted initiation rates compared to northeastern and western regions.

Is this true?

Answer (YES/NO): YES